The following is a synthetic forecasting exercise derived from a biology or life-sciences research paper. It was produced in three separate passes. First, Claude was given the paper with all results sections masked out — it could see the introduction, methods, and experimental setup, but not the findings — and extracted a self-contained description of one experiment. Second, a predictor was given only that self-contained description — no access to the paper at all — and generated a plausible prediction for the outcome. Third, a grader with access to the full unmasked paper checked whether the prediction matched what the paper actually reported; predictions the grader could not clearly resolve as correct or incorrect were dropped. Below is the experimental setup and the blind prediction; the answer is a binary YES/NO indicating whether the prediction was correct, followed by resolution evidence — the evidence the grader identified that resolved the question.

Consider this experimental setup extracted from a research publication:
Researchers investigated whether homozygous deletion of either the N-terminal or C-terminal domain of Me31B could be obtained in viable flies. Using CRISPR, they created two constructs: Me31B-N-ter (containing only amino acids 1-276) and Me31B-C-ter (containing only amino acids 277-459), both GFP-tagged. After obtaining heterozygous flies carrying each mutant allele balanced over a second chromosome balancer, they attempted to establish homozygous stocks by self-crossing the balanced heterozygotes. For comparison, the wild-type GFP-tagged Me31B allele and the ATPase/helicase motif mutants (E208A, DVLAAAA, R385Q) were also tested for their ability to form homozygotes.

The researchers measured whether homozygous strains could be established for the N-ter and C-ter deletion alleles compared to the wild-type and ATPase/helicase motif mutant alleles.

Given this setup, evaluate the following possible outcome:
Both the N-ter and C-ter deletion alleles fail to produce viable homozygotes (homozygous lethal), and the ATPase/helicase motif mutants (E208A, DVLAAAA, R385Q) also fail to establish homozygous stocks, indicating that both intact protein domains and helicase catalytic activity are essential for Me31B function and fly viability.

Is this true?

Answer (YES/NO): NO